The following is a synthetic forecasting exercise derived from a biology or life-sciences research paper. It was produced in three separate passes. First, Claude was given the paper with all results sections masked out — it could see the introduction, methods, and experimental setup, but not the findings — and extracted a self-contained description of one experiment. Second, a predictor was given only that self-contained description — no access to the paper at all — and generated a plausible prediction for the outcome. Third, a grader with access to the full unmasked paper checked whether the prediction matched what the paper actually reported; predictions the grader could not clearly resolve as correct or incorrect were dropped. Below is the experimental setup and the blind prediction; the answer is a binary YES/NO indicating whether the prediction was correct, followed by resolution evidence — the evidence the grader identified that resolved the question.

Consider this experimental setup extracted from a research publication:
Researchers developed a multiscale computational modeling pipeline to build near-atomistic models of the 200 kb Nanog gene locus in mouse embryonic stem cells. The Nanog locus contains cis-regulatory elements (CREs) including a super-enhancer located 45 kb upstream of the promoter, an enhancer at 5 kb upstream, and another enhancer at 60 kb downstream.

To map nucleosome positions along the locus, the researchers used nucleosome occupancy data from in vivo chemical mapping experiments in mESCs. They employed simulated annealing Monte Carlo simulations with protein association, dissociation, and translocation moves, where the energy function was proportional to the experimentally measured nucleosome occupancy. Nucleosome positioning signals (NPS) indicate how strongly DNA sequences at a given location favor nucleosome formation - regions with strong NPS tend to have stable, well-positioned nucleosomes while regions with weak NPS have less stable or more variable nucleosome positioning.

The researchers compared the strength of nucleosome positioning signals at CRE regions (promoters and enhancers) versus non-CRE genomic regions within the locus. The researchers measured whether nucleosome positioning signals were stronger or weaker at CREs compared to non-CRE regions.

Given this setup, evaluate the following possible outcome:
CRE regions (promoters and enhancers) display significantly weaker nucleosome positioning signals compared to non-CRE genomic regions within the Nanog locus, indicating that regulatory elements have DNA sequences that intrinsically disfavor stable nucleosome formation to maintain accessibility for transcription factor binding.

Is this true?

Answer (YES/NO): YES